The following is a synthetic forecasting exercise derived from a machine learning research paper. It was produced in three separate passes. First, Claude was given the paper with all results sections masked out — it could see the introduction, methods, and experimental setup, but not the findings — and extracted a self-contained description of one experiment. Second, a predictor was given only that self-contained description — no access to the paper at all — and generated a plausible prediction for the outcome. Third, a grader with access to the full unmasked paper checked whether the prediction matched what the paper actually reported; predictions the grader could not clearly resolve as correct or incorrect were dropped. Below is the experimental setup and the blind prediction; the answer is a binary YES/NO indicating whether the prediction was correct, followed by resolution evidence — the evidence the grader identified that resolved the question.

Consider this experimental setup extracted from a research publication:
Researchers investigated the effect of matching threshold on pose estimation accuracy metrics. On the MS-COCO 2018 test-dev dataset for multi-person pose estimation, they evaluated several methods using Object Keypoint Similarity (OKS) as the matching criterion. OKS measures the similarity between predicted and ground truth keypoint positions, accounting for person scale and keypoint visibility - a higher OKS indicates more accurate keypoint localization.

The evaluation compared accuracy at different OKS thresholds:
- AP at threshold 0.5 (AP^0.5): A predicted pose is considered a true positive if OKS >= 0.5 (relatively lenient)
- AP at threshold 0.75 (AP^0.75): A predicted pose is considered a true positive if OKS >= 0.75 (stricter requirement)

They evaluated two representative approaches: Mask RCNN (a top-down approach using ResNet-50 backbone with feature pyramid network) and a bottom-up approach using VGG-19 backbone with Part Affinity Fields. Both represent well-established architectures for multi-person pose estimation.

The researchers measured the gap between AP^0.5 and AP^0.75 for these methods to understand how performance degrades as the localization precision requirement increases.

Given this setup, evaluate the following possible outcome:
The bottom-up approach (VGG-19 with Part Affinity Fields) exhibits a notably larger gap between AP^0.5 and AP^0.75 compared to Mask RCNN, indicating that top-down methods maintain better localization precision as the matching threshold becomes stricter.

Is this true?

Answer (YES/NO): NO